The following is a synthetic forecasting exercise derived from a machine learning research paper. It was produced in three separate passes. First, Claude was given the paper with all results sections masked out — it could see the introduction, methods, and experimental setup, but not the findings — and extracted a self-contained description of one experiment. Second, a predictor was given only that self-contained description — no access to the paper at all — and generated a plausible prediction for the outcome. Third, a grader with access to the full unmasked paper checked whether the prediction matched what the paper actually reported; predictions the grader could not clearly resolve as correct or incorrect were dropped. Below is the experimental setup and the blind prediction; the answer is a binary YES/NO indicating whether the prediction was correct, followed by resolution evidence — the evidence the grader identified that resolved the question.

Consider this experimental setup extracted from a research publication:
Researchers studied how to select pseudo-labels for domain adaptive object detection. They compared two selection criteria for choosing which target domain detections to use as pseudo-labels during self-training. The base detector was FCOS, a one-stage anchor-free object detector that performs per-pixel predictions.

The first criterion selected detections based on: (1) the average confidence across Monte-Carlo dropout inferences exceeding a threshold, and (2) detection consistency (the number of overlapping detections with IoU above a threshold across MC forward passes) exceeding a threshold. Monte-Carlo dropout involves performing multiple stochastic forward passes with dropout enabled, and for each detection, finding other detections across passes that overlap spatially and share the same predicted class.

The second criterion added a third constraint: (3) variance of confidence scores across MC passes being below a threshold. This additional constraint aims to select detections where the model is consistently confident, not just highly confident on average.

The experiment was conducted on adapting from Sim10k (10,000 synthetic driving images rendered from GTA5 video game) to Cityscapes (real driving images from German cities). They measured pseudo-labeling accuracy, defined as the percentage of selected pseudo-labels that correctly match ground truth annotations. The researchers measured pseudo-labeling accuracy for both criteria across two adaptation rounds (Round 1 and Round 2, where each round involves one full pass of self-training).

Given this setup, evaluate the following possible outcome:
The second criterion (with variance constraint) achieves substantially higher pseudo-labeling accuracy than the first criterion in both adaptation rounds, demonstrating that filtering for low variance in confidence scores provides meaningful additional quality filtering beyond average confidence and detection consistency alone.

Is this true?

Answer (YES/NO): YES